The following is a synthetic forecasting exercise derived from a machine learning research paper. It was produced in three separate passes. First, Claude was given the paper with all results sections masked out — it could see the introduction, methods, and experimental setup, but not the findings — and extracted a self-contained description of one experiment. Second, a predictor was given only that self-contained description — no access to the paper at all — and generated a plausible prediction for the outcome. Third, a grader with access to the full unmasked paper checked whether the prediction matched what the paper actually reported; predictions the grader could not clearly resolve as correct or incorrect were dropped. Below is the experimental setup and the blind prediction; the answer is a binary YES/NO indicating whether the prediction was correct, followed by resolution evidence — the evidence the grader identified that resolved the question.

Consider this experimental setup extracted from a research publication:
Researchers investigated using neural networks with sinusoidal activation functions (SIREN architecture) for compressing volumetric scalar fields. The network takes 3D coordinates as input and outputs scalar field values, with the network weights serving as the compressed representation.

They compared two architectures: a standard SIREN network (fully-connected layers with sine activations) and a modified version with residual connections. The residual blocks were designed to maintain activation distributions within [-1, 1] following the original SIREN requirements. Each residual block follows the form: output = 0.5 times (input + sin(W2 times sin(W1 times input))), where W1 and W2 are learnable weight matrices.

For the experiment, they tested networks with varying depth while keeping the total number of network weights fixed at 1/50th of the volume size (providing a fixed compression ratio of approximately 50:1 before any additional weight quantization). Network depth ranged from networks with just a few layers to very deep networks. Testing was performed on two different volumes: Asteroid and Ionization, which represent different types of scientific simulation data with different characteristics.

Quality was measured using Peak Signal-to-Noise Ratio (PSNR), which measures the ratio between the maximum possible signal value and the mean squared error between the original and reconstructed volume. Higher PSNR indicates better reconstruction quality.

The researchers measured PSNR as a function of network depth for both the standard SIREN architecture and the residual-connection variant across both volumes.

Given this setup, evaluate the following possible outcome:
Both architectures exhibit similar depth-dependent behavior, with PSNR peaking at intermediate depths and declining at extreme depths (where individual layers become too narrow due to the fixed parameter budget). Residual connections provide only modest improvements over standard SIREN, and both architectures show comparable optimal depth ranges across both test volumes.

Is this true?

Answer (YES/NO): NO